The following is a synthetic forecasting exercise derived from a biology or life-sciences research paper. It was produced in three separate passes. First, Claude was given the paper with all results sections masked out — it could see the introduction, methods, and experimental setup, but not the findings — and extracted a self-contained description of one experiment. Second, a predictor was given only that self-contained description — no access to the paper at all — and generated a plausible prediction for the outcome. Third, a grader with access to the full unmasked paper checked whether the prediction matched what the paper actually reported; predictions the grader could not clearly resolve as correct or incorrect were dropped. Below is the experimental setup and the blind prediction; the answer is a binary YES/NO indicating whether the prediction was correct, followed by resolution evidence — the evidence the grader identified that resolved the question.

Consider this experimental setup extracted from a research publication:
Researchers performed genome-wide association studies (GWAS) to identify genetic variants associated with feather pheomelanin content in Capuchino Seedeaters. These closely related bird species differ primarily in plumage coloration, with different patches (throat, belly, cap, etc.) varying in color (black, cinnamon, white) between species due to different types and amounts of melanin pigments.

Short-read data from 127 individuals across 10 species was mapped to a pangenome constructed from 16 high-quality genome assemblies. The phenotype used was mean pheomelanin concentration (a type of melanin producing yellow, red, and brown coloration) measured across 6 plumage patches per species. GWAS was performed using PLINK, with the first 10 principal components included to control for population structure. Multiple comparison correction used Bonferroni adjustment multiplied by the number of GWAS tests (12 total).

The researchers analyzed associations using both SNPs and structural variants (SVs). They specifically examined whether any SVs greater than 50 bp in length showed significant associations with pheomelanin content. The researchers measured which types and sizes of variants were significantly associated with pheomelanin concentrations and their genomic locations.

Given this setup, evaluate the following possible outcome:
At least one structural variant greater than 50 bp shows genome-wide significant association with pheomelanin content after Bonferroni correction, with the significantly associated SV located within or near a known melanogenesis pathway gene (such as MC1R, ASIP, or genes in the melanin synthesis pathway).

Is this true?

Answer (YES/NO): YES